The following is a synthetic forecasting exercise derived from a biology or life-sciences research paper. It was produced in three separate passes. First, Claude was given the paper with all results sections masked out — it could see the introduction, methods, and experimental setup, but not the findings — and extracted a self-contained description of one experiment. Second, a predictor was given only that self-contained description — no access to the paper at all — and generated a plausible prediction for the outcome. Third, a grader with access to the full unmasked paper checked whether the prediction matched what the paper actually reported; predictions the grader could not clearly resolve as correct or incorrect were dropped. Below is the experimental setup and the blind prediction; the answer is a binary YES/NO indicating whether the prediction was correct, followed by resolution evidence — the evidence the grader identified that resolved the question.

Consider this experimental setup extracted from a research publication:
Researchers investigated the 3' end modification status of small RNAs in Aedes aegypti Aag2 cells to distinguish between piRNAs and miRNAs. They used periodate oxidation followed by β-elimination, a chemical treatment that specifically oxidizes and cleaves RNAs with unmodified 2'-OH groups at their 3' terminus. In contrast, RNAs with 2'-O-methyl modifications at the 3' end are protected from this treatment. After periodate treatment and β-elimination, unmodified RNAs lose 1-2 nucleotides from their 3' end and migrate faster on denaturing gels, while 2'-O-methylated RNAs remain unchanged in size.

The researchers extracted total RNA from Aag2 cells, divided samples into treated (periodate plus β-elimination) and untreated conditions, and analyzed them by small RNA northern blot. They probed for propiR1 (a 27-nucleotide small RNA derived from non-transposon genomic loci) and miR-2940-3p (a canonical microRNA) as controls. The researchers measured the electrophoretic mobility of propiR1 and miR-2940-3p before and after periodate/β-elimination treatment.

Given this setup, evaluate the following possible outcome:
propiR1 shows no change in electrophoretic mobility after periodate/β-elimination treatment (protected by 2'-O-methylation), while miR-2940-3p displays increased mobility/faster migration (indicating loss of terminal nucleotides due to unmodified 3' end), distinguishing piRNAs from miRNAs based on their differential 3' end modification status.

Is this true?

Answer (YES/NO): YES